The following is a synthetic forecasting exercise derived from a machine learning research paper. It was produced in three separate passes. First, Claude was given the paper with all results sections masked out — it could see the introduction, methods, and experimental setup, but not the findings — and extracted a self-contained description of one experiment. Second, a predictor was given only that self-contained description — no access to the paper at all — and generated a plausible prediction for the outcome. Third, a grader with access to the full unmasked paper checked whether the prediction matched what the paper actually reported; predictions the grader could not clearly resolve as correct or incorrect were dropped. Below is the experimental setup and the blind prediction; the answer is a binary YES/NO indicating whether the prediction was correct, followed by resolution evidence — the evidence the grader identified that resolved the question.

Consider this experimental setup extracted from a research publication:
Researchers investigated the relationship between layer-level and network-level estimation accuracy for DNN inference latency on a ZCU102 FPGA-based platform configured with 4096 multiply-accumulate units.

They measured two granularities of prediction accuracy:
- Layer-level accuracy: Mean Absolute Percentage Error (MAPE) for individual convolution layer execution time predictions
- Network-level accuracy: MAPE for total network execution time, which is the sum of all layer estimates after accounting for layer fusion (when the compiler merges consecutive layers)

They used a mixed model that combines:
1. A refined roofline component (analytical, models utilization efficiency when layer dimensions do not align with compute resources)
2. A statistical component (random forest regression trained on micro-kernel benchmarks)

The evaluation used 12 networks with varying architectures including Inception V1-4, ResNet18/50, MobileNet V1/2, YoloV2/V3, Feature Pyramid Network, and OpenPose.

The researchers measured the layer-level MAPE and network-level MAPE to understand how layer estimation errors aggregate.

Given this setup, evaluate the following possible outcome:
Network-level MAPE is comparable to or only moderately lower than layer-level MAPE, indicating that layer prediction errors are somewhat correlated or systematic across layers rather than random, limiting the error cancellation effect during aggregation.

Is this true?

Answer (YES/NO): NO